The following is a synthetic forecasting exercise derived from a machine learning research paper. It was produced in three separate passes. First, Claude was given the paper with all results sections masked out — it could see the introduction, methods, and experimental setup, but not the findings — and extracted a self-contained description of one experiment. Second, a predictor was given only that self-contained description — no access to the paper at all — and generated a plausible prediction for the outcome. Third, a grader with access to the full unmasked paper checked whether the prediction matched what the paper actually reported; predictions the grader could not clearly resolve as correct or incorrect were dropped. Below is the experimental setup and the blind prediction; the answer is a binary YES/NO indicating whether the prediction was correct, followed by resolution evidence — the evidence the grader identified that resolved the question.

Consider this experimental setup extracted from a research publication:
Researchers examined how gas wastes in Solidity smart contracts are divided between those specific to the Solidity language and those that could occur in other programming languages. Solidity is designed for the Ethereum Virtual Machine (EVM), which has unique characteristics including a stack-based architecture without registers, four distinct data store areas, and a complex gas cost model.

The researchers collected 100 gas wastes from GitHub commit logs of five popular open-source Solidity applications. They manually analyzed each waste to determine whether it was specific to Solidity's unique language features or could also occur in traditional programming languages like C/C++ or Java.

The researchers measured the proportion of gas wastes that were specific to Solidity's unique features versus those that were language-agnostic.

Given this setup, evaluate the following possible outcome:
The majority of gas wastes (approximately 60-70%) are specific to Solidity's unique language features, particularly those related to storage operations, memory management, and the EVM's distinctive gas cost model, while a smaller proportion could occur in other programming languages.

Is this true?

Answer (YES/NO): NO